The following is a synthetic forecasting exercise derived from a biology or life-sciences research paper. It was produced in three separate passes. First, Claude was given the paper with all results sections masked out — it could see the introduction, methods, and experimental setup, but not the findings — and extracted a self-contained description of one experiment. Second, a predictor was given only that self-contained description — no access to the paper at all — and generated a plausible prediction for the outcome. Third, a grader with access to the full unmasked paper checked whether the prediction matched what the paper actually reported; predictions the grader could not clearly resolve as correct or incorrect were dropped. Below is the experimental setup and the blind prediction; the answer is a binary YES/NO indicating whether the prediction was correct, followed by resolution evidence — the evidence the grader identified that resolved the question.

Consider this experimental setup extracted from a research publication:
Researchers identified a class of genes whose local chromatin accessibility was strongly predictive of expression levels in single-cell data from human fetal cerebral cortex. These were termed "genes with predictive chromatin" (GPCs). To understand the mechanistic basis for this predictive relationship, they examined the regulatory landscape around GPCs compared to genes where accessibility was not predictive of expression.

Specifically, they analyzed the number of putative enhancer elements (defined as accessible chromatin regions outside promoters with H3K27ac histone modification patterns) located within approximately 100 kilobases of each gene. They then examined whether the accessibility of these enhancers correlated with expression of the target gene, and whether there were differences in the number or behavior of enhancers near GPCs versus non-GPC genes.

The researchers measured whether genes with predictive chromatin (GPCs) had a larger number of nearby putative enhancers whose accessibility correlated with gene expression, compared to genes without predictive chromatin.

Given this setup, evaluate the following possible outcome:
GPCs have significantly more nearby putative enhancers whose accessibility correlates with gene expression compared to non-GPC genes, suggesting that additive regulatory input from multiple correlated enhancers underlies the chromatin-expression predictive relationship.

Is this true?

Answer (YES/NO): YES